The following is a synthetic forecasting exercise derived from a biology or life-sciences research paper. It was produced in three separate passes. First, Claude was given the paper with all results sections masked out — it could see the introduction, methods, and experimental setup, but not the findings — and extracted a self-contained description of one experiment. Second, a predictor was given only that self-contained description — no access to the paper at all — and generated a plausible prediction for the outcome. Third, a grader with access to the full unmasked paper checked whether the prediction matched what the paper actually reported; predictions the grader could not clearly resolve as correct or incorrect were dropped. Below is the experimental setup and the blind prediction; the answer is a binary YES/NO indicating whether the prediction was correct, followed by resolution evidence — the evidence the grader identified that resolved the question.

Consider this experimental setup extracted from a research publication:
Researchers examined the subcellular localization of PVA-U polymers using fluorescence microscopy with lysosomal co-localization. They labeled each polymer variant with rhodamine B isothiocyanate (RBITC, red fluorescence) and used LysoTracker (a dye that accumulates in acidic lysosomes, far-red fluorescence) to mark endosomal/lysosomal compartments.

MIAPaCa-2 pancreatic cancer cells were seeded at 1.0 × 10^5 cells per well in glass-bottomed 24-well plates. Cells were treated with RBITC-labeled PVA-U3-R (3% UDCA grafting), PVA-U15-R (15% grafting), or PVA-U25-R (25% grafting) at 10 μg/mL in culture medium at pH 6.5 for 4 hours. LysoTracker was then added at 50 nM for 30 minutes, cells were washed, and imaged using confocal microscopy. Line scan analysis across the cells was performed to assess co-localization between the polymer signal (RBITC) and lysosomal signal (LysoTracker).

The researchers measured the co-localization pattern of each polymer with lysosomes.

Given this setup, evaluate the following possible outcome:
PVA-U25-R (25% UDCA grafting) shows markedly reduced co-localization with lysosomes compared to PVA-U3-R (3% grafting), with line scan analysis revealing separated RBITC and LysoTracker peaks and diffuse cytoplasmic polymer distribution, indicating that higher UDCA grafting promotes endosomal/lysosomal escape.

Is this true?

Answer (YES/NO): NO